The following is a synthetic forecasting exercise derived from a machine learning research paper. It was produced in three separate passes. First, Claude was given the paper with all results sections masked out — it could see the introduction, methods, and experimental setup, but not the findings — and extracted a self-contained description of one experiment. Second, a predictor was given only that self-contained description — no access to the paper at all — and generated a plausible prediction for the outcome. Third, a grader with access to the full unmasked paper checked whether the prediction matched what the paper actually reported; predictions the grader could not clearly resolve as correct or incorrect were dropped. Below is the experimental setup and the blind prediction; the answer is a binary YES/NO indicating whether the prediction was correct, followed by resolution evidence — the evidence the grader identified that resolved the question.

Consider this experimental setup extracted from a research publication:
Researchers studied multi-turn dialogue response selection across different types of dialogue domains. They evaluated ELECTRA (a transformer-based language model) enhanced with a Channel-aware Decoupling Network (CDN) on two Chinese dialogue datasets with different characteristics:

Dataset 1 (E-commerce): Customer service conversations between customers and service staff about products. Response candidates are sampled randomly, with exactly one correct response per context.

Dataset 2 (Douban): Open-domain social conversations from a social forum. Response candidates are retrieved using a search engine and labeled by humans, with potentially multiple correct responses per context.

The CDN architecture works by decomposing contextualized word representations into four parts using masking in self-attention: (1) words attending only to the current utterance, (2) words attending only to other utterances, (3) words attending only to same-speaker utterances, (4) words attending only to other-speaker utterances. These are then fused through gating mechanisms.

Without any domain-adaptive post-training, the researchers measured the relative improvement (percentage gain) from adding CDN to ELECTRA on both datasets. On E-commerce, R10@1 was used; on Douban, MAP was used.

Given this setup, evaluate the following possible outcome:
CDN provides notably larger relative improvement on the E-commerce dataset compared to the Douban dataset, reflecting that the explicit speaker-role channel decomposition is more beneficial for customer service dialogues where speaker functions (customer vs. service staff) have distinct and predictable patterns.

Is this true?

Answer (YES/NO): NO